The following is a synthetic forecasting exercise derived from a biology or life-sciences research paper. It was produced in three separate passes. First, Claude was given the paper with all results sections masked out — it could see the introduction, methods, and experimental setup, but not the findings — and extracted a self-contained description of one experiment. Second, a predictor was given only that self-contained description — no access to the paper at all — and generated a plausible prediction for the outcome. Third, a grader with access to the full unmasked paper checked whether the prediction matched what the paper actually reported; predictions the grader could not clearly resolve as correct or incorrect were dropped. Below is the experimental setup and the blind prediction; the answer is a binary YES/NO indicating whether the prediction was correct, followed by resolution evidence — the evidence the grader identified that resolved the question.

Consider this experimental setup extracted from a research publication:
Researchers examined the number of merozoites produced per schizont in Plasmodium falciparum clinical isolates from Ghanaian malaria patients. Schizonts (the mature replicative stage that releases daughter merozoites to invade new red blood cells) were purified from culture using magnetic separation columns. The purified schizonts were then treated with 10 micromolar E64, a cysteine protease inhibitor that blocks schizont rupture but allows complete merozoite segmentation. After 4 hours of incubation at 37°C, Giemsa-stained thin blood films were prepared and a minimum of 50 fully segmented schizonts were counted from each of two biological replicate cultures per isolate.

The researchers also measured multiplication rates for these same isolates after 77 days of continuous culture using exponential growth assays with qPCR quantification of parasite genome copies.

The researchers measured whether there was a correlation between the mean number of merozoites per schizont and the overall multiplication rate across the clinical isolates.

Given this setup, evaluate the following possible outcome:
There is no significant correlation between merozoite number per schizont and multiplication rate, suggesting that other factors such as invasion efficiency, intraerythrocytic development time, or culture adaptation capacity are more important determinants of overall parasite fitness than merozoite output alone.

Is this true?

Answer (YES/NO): YES